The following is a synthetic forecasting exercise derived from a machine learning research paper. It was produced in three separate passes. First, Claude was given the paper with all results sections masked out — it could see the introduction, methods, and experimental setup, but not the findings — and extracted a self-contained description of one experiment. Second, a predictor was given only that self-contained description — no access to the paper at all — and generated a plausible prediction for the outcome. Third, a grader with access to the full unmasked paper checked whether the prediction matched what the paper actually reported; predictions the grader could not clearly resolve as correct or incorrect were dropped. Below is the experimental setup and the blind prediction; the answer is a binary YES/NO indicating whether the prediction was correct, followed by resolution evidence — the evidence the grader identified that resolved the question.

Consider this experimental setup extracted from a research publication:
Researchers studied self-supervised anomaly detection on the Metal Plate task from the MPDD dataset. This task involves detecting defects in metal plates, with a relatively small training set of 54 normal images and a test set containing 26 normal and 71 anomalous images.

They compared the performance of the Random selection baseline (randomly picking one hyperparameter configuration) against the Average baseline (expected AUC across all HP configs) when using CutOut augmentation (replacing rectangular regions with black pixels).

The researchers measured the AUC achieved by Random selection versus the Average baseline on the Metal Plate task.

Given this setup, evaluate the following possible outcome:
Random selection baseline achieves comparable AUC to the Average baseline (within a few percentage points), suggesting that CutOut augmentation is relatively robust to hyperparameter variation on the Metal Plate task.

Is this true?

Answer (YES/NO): YES